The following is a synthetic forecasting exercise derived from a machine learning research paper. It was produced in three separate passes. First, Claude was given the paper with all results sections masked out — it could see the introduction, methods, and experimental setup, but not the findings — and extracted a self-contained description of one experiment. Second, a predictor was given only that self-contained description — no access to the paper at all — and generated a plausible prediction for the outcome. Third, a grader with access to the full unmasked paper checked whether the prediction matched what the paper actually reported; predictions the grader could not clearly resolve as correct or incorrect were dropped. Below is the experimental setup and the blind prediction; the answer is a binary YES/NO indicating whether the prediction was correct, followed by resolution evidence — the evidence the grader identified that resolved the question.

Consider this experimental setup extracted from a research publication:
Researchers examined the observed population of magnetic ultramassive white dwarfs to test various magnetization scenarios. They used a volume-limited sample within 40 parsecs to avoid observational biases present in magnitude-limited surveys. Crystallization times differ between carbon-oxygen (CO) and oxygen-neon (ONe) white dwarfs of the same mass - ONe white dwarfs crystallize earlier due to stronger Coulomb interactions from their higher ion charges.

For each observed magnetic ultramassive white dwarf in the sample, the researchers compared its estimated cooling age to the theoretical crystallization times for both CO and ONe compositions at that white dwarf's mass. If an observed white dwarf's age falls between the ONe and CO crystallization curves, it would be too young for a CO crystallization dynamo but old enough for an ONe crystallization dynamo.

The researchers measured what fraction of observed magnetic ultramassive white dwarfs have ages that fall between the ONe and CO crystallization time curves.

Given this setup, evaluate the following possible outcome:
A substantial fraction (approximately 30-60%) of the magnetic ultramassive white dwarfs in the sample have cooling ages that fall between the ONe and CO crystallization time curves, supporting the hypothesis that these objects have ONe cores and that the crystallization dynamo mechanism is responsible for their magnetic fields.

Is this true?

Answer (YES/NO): NO